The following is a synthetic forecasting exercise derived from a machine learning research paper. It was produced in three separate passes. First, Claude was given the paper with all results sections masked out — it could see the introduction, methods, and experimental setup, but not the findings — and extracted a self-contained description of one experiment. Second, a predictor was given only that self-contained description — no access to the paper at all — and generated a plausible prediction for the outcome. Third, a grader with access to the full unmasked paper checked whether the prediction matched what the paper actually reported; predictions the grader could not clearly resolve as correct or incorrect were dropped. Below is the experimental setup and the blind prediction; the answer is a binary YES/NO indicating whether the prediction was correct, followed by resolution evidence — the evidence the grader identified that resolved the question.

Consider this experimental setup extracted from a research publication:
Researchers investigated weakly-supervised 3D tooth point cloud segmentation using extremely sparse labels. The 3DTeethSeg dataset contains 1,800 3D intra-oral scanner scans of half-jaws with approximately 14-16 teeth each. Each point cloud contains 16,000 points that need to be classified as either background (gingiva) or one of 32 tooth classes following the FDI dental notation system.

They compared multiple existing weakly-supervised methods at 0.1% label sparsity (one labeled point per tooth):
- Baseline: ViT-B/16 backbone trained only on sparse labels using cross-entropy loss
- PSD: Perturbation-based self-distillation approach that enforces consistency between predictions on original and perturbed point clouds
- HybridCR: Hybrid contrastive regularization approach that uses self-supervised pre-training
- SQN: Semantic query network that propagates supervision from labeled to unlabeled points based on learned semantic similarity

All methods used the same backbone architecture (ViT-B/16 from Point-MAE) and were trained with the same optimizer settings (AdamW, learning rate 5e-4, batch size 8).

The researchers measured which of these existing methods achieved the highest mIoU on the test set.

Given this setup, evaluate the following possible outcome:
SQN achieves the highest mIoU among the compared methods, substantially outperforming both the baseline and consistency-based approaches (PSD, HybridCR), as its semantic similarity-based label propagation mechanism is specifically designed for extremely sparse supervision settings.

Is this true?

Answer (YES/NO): NO